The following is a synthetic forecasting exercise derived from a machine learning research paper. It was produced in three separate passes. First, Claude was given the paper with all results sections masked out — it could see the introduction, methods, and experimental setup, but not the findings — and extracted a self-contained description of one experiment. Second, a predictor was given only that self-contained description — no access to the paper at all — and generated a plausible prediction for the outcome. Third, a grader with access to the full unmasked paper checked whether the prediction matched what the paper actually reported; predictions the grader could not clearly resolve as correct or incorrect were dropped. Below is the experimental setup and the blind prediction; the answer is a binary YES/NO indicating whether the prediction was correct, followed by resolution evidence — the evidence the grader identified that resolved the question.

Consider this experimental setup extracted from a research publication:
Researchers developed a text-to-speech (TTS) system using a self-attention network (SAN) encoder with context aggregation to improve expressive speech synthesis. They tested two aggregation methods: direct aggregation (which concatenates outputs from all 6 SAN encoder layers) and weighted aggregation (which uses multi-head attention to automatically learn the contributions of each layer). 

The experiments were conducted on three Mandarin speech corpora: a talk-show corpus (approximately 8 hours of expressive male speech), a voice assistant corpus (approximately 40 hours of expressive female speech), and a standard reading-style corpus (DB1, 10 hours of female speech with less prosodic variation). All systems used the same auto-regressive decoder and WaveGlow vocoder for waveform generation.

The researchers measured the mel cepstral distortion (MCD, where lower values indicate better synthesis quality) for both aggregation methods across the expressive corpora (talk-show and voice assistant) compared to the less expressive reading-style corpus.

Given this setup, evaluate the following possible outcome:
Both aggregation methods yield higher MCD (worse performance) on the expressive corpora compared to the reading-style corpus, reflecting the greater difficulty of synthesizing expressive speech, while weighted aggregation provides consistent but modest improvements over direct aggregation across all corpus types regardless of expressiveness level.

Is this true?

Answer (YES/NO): NO